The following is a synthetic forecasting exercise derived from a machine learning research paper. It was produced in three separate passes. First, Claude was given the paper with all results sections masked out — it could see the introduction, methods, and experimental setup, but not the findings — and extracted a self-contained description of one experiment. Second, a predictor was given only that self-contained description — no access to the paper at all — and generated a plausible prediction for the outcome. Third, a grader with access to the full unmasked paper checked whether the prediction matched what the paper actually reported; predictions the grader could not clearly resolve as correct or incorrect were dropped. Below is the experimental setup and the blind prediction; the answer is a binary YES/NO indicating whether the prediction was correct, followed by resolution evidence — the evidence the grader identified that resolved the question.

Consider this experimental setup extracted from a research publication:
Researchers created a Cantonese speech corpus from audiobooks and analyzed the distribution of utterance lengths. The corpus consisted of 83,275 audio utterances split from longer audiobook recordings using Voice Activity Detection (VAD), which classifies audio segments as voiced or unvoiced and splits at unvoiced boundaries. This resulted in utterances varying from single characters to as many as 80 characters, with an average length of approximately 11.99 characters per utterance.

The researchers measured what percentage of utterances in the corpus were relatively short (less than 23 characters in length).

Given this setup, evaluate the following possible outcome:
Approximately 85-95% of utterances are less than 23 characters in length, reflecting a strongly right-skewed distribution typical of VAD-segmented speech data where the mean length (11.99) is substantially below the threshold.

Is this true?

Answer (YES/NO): YES